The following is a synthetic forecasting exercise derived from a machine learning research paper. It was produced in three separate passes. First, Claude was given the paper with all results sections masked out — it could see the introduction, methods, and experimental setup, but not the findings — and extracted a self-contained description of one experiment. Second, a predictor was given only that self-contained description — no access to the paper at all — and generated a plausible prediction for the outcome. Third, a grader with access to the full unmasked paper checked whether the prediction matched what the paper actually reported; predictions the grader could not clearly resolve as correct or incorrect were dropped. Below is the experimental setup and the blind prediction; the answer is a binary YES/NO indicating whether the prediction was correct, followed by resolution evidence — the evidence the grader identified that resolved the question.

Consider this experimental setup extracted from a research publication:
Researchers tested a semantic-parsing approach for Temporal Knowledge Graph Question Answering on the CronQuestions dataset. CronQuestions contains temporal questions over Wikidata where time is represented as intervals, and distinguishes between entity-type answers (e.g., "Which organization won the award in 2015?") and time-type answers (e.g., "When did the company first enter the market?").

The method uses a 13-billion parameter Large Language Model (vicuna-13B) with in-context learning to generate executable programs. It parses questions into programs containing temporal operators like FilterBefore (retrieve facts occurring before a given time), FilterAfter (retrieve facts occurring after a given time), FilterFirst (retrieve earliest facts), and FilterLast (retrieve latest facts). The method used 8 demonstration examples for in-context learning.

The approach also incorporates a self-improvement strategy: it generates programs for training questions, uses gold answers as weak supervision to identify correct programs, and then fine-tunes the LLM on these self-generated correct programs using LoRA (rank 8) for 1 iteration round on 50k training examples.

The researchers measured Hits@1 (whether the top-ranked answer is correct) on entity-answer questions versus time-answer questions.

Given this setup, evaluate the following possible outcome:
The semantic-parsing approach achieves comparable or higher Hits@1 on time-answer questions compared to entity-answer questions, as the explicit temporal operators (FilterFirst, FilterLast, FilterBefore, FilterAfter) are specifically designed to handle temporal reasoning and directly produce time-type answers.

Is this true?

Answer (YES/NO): YES